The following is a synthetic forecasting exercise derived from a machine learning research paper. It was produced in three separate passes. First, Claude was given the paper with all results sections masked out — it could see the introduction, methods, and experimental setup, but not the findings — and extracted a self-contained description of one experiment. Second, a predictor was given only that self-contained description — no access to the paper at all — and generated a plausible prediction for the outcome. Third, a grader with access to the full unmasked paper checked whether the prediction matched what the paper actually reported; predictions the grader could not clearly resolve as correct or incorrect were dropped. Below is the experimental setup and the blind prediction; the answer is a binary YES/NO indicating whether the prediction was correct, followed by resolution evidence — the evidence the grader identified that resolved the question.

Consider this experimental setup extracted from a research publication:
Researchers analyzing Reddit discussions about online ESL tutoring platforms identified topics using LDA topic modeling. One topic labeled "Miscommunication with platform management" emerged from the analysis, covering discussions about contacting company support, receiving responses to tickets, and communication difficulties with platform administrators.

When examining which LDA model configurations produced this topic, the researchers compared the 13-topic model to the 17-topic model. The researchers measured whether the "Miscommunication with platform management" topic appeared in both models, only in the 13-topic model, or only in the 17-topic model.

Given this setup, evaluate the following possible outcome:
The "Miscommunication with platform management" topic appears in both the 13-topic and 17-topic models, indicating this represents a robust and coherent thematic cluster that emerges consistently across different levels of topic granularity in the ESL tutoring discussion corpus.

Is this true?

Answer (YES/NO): NO